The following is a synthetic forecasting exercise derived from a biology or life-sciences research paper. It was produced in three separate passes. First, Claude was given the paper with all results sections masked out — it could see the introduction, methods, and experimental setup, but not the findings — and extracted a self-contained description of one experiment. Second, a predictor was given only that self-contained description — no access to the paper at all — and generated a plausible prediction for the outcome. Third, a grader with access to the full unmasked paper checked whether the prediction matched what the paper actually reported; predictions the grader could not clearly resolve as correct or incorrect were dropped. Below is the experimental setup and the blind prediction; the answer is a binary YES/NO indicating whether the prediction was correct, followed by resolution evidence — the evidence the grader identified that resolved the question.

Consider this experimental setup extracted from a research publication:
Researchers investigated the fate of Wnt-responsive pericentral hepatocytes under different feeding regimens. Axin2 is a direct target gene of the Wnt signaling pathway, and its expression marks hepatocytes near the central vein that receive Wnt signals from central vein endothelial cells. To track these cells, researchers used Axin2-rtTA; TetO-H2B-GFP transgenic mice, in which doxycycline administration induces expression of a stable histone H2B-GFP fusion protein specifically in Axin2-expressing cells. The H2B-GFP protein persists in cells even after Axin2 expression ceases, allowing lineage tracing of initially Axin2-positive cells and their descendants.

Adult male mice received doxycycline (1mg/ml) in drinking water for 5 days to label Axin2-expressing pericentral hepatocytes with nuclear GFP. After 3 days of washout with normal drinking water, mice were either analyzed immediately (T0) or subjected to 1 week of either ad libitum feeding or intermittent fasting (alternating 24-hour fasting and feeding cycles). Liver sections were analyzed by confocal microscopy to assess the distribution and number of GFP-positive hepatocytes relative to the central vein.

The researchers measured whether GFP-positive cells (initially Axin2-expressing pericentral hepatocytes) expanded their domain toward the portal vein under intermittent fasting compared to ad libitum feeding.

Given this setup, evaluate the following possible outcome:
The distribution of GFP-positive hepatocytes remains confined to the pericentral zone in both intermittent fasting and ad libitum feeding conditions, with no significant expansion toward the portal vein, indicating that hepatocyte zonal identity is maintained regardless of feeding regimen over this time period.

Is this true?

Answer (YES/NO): NO